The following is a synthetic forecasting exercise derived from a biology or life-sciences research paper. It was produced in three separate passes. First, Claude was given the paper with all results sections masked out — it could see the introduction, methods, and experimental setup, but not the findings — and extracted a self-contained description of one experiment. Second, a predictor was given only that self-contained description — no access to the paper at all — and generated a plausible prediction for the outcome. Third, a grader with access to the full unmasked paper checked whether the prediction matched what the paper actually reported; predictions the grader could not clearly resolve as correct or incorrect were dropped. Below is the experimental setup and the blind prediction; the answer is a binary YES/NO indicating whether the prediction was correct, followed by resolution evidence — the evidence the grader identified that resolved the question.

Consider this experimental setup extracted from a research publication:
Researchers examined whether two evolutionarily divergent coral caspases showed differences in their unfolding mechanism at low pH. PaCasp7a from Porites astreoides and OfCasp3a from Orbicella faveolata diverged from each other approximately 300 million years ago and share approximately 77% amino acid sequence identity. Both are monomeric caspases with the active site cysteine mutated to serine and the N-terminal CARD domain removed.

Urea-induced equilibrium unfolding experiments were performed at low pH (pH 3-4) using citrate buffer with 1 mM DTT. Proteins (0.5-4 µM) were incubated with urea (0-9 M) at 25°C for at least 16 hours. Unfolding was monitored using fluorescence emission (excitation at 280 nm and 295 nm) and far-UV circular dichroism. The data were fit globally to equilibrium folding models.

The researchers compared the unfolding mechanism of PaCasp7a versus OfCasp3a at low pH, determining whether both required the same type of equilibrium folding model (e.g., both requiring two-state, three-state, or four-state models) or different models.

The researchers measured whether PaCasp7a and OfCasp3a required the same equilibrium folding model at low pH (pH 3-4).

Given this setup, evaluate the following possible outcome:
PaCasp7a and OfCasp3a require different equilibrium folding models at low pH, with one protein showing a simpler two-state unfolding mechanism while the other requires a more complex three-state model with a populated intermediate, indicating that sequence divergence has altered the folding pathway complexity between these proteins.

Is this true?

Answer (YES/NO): NO